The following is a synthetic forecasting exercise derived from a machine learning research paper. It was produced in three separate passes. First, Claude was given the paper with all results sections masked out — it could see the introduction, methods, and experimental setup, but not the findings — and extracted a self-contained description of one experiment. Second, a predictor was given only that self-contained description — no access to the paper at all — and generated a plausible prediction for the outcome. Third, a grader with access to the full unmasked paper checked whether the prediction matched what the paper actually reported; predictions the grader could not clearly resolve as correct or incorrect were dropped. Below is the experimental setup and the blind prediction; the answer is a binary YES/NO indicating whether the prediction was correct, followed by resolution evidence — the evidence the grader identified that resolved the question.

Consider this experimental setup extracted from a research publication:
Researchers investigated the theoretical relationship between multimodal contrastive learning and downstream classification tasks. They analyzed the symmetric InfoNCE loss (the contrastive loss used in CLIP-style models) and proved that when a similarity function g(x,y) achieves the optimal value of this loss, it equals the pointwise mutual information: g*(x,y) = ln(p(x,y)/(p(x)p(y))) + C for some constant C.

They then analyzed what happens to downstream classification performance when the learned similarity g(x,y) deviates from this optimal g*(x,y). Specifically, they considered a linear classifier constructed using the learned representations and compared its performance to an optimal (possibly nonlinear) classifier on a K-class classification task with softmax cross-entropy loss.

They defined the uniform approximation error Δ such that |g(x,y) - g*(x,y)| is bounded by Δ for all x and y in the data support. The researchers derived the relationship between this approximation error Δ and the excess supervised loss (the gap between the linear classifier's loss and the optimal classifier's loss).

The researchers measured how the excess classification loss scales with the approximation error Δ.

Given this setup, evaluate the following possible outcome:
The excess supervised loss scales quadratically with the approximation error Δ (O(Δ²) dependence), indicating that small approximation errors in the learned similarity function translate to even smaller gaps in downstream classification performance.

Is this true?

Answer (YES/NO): NO